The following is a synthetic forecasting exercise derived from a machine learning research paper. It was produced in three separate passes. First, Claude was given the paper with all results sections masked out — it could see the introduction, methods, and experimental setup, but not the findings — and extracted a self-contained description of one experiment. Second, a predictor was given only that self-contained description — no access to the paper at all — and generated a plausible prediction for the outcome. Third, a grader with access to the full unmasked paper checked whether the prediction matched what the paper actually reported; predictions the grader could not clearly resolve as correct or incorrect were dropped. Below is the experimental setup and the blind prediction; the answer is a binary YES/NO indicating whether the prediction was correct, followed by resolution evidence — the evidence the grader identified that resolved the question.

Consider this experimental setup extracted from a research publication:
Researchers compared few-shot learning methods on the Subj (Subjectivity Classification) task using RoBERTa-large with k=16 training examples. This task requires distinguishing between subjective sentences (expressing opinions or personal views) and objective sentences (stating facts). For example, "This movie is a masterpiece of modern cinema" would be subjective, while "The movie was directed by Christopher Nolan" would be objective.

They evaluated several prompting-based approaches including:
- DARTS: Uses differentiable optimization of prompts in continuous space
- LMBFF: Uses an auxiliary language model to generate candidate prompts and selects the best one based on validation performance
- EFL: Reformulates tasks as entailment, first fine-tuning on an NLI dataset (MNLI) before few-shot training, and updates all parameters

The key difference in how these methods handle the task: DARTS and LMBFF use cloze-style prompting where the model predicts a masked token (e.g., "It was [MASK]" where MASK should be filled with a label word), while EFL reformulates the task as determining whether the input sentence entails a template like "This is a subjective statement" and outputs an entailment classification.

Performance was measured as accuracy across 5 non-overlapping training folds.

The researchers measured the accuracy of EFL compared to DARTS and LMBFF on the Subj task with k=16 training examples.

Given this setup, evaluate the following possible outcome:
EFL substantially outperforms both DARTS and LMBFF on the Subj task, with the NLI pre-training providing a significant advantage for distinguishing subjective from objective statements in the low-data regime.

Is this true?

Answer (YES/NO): NO